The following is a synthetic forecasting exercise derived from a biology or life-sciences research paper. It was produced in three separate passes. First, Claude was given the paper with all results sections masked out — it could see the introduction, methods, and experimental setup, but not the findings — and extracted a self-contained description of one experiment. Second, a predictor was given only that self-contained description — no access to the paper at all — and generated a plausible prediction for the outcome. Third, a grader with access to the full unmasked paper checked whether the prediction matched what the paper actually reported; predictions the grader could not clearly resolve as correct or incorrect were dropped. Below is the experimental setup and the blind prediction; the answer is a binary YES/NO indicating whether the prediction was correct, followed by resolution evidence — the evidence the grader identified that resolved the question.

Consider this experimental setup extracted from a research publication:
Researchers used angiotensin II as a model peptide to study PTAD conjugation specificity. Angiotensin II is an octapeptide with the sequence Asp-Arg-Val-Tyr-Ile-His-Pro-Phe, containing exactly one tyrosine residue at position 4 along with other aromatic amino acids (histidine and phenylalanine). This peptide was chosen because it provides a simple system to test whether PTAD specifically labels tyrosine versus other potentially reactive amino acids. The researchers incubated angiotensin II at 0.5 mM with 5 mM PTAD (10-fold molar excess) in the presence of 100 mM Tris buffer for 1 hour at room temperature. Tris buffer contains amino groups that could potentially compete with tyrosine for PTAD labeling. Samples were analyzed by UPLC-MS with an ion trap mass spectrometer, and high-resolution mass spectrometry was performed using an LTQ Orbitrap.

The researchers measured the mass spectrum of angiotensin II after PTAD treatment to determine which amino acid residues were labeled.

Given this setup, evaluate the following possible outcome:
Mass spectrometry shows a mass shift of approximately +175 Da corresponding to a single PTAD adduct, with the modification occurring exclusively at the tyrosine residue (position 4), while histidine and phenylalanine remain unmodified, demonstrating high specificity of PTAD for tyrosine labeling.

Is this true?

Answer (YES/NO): YES